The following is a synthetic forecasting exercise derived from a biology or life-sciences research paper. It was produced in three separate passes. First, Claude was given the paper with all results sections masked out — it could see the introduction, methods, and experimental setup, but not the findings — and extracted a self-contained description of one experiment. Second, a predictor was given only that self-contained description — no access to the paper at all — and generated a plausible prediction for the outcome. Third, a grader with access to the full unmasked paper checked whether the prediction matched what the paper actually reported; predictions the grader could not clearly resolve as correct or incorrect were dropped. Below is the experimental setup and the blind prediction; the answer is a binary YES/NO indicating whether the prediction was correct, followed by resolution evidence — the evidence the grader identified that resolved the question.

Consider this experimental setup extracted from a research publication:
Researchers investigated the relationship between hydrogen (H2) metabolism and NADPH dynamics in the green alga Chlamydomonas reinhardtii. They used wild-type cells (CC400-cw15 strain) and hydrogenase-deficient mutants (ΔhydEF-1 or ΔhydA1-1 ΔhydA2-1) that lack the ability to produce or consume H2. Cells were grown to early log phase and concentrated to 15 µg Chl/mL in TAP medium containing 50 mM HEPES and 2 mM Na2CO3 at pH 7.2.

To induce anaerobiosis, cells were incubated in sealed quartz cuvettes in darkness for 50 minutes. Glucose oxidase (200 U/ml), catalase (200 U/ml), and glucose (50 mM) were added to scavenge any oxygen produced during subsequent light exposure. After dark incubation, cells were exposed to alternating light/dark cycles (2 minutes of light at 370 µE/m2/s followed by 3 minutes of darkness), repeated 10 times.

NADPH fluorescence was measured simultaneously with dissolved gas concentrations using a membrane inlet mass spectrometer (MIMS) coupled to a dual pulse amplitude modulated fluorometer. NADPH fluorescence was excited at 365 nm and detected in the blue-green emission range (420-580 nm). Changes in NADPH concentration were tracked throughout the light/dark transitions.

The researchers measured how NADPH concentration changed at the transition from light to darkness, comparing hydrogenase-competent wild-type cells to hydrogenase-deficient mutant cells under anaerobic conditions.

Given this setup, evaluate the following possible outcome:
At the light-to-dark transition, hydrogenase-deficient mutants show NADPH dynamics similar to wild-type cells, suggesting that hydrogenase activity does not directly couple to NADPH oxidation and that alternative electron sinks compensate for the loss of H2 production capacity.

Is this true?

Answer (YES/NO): NO